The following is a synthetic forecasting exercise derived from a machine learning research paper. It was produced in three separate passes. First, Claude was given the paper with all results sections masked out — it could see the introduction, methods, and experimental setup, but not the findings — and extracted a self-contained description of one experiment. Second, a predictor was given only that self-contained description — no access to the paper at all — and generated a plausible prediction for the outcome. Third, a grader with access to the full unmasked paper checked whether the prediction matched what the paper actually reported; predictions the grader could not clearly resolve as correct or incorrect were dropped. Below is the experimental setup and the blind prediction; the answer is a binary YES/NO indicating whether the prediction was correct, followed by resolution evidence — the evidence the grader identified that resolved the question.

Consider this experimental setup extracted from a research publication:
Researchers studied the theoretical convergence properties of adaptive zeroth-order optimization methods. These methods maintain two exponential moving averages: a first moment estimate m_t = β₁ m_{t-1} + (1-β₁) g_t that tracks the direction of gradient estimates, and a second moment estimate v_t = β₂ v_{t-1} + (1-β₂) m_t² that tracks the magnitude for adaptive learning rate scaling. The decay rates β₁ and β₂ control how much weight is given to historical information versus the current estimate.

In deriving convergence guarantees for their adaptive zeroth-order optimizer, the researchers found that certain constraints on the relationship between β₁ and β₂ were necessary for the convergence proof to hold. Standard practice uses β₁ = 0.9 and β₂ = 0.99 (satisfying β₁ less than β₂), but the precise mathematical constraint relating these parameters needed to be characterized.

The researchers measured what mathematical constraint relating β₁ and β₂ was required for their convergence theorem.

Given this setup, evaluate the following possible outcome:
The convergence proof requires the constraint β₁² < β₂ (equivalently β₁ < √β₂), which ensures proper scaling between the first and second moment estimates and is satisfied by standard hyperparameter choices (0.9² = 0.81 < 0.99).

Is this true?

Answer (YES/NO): NO